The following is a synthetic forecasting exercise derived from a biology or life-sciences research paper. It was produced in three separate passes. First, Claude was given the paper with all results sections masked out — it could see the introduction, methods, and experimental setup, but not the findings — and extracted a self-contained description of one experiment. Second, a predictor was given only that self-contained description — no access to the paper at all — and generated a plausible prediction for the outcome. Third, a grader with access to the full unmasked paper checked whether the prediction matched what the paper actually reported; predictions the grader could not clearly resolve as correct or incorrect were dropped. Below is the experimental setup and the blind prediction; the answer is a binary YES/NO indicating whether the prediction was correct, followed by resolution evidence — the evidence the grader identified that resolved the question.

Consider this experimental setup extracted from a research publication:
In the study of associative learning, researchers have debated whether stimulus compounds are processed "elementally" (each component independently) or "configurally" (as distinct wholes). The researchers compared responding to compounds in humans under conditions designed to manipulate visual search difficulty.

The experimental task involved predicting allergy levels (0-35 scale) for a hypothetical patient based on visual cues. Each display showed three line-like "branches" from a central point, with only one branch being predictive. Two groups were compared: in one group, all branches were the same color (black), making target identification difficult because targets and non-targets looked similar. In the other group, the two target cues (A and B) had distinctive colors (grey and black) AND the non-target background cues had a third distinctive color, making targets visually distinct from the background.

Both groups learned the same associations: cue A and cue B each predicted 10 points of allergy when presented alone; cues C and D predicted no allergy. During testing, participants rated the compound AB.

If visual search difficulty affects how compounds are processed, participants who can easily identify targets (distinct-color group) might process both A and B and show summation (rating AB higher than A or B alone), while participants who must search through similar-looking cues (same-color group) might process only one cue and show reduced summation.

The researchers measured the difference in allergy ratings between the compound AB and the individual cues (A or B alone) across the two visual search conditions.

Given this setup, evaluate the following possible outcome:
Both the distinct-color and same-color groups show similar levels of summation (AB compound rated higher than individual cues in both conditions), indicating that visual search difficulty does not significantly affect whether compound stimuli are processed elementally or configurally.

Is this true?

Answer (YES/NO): NO